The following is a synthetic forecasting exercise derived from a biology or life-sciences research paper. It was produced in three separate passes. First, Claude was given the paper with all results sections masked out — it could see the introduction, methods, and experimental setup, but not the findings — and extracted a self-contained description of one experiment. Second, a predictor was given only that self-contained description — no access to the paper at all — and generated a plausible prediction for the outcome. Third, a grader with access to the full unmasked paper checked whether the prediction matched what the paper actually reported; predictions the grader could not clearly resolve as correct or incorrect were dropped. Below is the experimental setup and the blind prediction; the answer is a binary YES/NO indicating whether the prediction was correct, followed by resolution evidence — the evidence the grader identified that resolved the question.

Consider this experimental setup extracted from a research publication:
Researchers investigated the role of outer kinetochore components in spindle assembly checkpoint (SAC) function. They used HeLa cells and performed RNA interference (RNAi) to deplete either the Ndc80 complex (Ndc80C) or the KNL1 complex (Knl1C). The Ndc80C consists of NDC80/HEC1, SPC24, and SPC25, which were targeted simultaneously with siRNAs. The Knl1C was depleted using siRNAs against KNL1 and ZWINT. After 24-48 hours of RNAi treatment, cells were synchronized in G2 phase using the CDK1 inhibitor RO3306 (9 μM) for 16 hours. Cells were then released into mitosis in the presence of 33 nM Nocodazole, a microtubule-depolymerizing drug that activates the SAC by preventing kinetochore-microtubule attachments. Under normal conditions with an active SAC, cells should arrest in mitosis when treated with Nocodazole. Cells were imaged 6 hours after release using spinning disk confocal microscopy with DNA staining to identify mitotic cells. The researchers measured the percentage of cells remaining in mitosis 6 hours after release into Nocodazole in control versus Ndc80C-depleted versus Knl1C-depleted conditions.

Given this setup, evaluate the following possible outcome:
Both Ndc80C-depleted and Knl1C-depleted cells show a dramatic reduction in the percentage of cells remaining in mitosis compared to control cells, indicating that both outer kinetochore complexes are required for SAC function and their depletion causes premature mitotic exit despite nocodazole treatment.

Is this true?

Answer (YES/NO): YES